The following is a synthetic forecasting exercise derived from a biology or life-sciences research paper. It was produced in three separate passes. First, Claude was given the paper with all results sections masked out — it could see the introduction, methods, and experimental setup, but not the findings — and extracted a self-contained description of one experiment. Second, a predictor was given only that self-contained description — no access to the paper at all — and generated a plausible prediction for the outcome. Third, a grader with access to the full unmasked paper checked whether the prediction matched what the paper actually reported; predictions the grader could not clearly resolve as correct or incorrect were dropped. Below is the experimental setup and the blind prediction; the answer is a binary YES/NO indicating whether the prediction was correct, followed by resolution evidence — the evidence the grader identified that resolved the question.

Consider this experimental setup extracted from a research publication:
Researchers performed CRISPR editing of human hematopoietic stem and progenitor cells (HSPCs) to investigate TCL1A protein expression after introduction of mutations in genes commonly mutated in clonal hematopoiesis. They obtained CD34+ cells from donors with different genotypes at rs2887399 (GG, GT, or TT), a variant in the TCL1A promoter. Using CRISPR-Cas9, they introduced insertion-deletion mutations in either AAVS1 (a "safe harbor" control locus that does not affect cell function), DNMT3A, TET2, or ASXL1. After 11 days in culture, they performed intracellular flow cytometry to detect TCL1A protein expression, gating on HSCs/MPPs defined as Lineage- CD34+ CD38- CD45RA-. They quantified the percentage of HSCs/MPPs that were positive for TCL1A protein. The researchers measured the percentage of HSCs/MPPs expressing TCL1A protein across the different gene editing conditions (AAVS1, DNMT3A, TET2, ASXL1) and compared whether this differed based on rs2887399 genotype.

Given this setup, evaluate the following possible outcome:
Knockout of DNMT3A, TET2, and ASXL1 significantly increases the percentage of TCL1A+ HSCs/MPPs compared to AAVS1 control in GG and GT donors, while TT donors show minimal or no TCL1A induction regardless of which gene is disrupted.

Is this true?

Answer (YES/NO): NO